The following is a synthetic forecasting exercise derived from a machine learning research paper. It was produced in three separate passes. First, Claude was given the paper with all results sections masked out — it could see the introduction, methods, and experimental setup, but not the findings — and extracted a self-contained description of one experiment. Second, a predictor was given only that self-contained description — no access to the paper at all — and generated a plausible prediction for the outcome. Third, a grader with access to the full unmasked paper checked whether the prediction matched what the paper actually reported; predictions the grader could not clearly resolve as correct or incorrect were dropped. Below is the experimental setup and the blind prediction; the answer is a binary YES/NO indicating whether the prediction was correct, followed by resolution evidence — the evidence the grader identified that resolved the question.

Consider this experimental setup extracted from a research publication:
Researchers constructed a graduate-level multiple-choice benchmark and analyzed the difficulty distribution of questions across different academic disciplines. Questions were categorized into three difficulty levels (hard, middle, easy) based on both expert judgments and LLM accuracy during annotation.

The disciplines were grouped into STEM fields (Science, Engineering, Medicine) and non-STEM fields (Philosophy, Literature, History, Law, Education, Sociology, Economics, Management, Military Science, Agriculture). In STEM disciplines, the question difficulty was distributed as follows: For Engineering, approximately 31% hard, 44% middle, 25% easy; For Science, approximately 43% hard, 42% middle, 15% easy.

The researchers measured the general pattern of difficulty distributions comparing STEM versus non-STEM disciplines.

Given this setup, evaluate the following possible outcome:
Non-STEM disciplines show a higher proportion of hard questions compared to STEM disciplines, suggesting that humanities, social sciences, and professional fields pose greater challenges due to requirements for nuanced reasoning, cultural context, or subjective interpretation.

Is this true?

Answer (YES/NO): NO